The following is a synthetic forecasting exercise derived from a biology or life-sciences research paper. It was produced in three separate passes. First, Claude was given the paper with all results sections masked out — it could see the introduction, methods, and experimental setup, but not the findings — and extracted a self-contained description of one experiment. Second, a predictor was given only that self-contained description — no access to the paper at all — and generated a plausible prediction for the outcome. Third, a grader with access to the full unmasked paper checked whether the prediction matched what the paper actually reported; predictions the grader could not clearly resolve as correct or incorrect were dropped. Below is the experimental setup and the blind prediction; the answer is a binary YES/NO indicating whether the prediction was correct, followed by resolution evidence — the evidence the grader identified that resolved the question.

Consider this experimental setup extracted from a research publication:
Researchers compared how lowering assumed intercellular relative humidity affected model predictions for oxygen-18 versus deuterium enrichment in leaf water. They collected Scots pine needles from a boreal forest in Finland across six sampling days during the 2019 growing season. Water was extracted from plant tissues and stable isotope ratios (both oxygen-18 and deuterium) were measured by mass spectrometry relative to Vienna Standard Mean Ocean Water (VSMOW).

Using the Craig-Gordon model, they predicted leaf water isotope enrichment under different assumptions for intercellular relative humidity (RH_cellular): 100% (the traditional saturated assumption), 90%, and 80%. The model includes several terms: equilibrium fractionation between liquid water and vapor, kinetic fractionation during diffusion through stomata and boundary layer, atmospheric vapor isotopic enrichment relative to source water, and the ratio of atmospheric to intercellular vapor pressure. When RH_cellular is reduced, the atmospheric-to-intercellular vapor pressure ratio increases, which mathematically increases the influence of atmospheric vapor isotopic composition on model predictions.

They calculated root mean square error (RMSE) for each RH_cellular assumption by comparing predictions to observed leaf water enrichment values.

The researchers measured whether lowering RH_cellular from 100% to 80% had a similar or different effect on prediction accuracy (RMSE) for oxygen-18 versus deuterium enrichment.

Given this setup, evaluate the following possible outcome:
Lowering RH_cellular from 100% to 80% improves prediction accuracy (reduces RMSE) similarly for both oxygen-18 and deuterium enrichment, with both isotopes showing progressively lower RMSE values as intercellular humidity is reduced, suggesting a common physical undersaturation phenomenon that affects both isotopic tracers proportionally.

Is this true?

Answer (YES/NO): NO